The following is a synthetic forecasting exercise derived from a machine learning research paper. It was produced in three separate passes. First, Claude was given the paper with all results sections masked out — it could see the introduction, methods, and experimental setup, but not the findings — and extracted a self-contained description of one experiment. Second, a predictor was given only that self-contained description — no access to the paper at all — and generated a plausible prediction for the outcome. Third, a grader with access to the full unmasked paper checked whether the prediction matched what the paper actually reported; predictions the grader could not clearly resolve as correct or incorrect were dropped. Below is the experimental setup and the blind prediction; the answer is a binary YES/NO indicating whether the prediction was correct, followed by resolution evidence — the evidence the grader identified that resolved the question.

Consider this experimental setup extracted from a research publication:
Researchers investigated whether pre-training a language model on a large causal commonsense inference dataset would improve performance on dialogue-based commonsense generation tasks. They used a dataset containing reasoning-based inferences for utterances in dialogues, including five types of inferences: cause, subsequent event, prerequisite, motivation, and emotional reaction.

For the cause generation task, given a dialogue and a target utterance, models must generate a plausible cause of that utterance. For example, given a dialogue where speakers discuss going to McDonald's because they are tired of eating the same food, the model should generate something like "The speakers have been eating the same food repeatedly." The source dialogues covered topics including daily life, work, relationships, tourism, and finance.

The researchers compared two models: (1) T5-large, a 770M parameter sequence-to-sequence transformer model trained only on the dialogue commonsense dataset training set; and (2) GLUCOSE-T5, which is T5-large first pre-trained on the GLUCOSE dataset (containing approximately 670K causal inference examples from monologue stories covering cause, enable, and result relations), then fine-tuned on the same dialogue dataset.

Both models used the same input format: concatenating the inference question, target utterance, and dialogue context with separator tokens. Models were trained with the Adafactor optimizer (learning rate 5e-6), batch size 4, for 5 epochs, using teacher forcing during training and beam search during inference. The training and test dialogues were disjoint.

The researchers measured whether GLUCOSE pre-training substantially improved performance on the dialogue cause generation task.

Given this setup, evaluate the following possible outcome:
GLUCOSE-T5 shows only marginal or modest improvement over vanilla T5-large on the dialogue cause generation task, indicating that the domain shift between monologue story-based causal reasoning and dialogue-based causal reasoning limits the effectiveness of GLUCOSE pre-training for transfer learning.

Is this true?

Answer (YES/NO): NO